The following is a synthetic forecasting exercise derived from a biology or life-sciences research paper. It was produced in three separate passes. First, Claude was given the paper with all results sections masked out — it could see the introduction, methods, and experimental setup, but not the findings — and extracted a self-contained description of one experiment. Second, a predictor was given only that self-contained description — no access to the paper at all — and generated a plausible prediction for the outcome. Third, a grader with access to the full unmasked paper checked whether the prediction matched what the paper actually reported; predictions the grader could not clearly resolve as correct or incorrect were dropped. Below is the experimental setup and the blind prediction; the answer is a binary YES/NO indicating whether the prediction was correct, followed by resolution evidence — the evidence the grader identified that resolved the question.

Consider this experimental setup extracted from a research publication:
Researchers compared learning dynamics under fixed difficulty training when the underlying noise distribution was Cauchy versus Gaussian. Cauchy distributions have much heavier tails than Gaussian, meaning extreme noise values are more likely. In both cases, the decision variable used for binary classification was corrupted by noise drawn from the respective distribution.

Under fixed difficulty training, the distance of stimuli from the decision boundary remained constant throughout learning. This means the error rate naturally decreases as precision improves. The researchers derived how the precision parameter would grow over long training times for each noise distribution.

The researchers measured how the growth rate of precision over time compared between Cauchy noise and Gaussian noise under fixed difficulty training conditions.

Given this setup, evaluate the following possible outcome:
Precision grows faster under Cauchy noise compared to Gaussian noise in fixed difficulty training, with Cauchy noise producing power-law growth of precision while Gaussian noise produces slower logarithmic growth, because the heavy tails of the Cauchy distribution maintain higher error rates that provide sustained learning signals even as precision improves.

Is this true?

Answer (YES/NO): YES